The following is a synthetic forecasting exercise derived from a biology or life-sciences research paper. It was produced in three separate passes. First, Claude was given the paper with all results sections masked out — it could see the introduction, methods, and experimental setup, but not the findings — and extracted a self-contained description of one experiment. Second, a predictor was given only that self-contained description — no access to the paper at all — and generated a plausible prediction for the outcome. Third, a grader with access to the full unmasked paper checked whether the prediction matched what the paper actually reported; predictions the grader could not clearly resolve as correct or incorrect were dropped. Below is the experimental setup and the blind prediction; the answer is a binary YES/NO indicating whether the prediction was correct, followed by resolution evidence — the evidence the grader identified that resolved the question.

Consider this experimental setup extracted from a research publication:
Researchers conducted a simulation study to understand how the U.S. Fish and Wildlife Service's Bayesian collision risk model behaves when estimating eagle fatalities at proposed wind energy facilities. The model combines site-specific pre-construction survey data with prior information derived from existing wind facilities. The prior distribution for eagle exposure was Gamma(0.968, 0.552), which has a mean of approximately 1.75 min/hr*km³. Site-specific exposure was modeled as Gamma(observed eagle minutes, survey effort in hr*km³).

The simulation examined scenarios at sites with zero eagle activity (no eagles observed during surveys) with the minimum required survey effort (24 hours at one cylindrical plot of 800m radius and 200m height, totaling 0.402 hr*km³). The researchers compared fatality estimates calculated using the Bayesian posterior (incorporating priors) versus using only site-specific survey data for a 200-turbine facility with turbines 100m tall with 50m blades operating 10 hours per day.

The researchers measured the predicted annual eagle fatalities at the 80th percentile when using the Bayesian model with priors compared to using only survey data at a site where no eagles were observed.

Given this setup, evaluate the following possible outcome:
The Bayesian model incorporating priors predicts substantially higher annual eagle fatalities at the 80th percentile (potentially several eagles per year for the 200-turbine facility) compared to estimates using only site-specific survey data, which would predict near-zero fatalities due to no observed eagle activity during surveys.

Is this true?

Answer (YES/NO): NO